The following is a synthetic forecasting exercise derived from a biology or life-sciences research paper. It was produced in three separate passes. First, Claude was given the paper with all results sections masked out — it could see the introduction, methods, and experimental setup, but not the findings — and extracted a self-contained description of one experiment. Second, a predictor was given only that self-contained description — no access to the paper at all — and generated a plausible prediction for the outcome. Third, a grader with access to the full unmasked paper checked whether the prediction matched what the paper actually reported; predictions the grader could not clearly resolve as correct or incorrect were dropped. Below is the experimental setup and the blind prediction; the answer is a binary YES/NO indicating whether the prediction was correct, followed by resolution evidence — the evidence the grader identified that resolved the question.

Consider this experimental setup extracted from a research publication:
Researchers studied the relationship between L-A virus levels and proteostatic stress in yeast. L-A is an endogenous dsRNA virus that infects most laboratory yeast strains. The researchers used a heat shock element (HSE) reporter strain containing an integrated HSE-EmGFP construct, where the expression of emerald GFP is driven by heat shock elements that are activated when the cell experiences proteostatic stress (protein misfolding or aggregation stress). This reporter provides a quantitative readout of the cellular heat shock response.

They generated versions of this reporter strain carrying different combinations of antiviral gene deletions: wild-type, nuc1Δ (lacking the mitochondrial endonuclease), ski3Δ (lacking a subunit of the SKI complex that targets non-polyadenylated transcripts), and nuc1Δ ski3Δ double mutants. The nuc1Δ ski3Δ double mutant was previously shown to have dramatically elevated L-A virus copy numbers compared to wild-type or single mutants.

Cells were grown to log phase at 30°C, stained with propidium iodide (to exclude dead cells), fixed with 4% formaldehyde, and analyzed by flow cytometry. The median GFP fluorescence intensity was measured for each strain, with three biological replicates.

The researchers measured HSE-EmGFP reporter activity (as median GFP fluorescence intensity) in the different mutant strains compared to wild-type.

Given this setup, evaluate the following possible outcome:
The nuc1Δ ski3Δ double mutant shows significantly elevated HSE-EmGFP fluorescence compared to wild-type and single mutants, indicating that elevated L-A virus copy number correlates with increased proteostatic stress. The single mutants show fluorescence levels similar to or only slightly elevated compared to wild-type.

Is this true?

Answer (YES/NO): YES